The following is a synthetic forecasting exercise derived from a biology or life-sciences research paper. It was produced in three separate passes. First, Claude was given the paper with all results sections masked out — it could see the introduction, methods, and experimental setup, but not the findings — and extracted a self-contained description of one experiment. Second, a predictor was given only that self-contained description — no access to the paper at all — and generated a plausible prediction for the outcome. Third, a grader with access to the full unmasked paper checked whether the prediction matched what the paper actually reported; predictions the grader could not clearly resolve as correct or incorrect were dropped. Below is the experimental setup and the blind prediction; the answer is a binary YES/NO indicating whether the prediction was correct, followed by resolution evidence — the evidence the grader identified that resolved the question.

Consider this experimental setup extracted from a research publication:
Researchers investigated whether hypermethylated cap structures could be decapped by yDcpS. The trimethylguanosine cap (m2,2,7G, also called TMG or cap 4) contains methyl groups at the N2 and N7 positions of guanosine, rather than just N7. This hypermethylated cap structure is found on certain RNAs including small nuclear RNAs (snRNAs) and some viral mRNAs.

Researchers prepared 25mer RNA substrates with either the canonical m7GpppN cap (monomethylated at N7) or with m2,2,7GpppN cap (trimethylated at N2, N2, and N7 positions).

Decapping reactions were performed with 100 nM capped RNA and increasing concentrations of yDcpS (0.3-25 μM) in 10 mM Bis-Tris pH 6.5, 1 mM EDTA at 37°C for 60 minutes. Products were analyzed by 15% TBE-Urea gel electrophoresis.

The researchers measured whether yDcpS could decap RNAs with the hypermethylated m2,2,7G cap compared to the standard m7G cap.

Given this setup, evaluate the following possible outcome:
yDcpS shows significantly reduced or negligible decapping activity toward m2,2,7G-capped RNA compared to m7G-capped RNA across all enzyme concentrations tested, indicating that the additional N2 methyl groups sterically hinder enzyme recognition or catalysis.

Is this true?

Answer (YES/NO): YES